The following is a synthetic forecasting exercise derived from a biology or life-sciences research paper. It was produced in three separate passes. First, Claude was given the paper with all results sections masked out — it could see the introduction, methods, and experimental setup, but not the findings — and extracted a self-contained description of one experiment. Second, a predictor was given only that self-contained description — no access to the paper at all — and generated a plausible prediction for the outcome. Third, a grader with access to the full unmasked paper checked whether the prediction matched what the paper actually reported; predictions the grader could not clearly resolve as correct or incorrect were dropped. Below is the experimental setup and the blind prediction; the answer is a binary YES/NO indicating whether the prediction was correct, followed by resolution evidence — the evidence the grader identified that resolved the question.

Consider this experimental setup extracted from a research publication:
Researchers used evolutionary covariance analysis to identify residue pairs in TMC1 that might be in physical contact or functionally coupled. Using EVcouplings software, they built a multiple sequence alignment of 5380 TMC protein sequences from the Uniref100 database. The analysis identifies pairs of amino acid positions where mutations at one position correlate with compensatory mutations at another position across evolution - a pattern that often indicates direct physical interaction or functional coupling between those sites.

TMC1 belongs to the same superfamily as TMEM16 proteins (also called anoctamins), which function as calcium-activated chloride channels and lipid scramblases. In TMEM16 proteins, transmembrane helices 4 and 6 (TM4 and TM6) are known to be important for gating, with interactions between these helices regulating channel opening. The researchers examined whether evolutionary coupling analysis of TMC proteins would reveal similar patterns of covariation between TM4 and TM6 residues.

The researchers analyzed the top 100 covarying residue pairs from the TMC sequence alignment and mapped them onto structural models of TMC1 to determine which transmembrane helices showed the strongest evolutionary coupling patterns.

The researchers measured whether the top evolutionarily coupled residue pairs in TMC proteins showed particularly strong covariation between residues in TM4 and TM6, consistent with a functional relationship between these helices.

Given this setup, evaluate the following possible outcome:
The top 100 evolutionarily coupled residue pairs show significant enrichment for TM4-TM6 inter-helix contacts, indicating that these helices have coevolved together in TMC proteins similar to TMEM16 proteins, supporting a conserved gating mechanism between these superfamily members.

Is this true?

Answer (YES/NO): NO